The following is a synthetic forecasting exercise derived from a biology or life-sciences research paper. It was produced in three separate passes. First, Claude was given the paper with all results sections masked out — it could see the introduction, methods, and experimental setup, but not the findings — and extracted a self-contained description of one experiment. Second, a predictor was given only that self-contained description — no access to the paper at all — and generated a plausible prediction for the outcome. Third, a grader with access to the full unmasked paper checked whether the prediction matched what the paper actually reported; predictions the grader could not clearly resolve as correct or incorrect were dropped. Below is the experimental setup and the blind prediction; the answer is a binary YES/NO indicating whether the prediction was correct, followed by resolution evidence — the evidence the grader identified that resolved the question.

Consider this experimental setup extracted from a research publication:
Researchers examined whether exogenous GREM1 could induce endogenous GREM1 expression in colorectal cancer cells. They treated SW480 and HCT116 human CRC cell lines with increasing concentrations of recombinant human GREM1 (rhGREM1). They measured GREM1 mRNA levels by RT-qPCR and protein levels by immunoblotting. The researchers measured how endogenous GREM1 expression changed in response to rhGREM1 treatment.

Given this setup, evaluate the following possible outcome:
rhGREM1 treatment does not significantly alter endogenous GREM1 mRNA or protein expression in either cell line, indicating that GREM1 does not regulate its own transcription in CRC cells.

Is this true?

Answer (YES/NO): NO